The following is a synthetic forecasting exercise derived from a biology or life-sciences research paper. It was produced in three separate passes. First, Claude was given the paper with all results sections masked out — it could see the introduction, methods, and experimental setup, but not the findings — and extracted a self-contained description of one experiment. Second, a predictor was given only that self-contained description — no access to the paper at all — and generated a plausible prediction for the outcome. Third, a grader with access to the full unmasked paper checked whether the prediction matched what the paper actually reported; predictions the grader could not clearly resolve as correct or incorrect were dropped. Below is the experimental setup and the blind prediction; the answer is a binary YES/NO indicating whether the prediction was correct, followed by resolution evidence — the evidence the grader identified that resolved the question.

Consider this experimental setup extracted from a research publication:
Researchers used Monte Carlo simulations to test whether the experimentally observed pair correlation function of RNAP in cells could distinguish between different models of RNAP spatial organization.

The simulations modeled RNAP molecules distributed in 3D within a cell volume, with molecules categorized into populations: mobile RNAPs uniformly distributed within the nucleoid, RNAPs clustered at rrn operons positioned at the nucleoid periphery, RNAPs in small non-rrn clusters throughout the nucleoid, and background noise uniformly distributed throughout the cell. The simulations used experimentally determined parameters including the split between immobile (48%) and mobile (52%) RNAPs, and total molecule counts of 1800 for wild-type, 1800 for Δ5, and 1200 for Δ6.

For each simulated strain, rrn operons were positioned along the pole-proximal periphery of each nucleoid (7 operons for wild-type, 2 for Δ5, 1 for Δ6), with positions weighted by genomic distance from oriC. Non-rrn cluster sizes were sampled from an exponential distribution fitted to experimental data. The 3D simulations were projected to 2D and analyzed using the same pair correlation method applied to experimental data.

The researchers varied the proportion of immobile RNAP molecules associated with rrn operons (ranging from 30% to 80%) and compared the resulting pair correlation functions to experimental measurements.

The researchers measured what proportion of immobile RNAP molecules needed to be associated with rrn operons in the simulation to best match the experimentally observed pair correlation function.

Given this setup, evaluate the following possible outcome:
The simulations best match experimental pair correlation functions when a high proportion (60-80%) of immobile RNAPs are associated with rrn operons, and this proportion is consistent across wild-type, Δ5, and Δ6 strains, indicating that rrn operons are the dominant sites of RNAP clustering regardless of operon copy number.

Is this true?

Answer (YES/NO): YES